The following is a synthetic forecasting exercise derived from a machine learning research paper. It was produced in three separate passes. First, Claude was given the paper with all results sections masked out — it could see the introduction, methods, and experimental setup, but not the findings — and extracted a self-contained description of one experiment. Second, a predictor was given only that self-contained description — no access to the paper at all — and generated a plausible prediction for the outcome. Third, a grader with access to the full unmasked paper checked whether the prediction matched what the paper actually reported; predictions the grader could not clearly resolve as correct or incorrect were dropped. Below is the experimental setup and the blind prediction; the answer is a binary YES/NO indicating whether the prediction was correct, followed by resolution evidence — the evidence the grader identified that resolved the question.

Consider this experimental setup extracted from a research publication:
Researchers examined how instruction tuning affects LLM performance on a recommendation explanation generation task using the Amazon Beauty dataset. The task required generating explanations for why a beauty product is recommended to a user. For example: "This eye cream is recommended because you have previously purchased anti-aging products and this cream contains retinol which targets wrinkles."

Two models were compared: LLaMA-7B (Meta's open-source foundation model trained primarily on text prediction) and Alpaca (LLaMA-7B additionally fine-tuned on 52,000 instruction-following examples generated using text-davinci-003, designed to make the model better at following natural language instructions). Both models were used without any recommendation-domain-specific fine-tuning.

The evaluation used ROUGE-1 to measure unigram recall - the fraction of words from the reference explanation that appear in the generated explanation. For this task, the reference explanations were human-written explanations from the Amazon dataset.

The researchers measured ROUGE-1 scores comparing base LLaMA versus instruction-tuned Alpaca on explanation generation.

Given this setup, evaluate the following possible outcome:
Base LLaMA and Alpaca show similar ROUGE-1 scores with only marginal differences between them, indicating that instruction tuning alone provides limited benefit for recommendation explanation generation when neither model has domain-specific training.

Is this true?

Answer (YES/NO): NO